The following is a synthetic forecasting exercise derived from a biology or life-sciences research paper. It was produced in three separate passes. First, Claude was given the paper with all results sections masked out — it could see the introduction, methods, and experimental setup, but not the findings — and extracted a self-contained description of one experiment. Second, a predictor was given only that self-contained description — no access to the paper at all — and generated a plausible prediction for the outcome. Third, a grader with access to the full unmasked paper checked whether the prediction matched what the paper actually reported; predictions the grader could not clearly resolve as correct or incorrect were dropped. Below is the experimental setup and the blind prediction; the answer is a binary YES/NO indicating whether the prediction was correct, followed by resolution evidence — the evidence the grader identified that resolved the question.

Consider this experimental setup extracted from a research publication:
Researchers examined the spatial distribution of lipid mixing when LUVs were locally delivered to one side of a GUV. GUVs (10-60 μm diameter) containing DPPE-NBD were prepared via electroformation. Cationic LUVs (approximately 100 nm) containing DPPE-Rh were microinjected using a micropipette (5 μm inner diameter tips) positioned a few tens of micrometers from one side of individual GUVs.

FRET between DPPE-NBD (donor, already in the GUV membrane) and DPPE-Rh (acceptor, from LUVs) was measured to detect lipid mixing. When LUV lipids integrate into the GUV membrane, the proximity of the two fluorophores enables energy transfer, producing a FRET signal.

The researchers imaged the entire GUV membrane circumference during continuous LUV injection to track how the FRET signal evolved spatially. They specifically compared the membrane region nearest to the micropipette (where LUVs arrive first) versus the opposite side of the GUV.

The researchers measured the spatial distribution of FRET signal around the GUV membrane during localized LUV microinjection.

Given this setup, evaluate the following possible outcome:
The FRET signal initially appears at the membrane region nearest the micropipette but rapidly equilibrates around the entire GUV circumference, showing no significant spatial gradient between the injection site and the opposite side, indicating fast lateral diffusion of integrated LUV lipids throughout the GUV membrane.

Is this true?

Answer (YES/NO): NO